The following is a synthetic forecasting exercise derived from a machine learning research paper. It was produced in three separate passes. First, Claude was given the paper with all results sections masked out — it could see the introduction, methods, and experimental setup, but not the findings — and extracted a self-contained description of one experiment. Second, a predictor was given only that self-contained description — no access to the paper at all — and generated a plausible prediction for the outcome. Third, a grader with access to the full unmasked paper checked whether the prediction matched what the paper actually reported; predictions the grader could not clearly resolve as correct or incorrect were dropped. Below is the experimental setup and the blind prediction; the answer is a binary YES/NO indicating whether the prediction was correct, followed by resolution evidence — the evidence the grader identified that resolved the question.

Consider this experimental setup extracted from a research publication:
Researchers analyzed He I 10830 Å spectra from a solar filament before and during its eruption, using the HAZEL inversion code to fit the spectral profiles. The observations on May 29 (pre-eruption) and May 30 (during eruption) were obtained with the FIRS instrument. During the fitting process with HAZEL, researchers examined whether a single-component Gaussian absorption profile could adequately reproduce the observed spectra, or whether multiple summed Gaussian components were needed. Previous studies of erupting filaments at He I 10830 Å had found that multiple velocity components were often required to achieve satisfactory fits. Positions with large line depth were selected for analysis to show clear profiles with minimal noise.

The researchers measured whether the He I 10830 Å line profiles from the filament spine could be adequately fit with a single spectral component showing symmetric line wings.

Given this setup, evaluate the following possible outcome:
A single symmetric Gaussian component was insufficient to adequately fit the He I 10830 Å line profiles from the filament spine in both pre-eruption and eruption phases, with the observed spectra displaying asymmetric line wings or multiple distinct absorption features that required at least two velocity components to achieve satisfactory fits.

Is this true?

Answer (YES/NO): NO